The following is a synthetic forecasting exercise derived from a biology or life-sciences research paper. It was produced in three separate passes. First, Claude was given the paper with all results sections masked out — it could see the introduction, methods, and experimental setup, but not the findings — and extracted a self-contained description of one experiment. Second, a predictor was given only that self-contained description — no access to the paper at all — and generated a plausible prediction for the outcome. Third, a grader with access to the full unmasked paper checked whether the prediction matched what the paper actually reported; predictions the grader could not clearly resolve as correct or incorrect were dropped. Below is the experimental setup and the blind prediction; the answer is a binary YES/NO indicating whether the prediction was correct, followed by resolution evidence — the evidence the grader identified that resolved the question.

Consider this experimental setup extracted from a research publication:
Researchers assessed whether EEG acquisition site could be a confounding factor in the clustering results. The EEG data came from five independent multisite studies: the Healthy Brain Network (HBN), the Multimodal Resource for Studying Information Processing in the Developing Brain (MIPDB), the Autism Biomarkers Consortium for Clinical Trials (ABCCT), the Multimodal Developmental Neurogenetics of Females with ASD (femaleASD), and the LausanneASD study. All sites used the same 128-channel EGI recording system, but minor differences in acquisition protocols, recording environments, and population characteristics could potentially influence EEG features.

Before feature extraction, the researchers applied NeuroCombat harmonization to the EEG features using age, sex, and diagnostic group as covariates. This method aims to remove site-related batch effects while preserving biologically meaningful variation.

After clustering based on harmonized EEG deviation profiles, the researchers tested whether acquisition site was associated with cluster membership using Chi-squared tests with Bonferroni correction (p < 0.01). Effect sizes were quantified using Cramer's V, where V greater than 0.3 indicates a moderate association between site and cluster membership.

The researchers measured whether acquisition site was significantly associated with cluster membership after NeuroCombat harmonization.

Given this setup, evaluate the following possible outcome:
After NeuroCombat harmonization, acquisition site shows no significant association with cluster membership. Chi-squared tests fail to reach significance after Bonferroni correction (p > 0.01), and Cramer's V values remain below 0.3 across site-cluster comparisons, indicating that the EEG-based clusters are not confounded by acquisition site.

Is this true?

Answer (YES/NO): YES